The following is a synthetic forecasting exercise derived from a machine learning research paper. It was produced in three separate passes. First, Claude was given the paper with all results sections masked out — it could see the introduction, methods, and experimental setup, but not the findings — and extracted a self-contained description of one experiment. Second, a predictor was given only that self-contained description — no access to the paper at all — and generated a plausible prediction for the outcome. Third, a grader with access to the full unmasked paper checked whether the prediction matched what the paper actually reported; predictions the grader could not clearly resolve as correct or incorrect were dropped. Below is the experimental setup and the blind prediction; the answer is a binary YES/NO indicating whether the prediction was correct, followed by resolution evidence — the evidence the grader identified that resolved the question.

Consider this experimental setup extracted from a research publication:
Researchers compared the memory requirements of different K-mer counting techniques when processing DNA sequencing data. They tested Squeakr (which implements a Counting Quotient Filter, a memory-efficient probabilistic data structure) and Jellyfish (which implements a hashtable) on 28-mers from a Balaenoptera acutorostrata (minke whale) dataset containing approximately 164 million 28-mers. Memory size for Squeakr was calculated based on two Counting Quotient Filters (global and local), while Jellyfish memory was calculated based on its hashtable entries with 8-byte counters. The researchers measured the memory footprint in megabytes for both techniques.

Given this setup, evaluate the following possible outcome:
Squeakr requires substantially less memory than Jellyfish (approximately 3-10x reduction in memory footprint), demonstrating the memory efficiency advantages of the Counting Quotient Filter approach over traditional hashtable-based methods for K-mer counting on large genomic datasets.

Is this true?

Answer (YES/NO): NO